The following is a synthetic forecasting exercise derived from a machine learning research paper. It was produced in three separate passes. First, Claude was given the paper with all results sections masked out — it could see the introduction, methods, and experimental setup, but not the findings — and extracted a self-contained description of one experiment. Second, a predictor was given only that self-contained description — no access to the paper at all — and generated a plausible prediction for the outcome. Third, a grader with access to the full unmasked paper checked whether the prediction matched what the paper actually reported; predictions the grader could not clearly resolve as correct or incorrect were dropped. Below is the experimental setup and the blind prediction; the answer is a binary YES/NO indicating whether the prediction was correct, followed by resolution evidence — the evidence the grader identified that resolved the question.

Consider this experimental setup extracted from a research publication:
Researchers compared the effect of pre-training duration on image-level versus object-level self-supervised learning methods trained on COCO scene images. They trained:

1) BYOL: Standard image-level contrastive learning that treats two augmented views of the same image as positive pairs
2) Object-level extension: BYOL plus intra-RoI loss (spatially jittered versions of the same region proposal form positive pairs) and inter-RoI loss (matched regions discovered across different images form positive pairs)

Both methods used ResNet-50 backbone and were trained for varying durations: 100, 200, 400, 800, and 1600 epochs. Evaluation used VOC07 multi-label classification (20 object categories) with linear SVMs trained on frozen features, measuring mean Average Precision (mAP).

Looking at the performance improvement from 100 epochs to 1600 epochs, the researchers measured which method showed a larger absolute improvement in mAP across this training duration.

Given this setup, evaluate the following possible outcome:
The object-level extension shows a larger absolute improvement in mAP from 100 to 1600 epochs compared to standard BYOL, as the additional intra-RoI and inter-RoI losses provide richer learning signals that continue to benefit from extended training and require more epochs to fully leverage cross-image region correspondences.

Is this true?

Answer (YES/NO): NO